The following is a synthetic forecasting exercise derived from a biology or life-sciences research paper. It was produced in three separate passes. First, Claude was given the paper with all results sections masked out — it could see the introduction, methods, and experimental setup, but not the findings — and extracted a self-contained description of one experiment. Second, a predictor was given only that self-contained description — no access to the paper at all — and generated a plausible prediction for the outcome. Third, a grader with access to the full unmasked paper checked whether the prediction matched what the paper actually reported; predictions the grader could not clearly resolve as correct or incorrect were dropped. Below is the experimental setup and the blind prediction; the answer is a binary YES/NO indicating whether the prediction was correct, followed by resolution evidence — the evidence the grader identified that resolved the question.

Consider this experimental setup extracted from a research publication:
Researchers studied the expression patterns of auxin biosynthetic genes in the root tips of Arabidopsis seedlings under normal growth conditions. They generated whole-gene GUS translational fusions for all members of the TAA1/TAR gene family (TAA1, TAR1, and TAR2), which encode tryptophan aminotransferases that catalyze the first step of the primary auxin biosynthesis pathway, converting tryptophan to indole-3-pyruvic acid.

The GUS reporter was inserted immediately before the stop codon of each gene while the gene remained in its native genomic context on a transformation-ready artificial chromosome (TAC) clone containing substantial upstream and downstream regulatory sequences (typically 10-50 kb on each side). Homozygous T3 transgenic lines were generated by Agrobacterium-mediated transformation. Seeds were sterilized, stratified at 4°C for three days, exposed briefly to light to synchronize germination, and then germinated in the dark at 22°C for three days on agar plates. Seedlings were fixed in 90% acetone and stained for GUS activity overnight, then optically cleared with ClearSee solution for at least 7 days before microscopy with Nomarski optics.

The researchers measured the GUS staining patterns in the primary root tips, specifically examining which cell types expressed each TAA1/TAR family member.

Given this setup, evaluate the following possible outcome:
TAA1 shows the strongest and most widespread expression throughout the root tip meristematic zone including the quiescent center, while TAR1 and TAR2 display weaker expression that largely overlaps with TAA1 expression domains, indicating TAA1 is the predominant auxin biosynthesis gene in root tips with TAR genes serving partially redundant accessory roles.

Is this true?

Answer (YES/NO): NO